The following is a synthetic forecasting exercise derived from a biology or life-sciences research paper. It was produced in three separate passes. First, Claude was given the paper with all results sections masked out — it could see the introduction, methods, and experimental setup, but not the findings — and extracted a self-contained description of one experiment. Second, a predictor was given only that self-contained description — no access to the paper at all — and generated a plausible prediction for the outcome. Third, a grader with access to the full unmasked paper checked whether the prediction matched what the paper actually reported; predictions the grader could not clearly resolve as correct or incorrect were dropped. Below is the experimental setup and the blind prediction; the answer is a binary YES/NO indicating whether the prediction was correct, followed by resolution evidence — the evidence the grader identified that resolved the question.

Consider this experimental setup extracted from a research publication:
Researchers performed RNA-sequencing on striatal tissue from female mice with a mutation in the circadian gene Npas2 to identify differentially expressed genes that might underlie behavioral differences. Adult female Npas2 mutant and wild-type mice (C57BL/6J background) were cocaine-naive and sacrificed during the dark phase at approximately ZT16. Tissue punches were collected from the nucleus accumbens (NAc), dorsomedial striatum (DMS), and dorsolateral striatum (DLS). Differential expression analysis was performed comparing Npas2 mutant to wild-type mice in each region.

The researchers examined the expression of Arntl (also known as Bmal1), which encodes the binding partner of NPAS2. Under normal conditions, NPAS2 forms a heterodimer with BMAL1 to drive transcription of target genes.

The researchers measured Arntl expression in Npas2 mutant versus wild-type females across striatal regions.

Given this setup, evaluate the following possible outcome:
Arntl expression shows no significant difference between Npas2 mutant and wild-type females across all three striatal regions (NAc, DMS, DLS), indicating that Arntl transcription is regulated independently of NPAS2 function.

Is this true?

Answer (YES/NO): NO